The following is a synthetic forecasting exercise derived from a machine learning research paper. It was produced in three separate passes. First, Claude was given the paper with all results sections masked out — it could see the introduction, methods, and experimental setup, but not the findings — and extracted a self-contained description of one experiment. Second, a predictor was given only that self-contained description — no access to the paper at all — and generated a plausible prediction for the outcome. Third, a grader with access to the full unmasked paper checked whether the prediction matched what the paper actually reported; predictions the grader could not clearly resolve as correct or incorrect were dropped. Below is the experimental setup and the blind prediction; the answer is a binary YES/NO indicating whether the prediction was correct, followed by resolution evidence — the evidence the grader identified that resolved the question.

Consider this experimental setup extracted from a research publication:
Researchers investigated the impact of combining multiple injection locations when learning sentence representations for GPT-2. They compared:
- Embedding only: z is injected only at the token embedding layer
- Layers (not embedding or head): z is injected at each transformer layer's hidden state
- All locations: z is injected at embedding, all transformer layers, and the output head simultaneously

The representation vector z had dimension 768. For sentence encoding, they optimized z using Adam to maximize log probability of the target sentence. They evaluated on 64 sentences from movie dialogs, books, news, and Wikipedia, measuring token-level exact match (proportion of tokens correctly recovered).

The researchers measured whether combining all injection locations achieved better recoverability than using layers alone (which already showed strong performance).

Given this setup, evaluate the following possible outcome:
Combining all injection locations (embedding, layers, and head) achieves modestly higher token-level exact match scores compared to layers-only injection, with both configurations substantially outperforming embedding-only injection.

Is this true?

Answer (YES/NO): NO